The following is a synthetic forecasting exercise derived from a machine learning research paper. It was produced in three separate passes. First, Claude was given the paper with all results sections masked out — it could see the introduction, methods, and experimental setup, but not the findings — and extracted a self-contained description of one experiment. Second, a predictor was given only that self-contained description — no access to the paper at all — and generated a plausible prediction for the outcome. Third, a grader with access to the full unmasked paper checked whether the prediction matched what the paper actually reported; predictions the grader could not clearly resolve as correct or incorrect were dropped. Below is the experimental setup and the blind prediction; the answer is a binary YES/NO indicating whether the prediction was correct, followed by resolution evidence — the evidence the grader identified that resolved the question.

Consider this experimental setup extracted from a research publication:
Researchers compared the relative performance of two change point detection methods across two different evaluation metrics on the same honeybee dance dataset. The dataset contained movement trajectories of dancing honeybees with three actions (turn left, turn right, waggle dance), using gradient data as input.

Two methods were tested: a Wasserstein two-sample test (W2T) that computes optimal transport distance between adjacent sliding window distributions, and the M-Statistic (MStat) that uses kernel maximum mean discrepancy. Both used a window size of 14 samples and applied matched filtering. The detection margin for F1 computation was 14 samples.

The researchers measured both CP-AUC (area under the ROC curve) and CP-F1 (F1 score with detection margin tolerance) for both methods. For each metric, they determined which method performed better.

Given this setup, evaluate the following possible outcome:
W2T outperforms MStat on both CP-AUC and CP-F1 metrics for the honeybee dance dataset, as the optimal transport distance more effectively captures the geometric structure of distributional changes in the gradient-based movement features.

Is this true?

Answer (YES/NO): NO